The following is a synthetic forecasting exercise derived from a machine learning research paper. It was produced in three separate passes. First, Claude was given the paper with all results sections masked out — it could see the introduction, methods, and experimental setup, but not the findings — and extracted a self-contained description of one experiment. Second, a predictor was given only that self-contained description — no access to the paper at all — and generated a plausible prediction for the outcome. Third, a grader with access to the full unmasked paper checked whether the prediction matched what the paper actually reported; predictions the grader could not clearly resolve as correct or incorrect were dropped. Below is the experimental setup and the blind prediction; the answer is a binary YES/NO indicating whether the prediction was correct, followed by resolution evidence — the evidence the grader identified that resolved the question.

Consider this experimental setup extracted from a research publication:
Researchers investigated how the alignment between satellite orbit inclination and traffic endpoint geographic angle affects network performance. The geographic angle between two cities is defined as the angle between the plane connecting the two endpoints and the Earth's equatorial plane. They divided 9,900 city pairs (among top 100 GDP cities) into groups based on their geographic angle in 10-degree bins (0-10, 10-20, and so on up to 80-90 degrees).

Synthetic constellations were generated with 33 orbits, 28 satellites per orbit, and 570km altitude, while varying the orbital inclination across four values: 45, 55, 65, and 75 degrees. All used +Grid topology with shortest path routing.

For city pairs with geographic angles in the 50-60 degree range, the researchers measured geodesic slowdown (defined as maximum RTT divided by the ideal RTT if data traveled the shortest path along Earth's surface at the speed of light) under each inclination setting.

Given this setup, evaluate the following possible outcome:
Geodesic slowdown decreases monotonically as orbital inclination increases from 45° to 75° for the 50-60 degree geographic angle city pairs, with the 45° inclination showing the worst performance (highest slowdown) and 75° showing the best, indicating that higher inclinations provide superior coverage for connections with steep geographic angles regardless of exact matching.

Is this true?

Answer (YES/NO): NO